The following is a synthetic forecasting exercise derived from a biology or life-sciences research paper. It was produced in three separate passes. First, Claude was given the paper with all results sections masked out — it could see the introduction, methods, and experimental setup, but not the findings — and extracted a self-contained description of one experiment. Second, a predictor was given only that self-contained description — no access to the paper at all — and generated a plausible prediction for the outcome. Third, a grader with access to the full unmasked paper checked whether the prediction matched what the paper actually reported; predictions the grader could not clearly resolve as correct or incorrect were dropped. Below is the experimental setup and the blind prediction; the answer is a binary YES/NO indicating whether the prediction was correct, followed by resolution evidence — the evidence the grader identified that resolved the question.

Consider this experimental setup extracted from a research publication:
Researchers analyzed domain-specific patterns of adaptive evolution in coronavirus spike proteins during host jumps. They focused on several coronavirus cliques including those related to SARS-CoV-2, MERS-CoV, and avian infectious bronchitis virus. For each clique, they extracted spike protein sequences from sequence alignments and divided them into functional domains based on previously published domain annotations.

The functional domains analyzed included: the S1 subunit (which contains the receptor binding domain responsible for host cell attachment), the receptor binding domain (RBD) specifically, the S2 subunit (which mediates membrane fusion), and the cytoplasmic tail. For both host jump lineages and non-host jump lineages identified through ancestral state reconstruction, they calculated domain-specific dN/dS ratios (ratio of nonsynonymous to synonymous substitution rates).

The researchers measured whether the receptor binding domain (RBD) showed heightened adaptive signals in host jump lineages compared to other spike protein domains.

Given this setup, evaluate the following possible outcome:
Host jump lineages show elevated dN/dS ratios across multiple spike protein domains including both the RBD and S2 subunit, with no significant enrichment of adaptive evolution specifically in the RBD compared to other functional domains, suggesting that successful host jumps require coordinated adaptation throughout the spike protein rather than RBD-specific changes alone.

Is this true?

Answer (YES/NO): NO